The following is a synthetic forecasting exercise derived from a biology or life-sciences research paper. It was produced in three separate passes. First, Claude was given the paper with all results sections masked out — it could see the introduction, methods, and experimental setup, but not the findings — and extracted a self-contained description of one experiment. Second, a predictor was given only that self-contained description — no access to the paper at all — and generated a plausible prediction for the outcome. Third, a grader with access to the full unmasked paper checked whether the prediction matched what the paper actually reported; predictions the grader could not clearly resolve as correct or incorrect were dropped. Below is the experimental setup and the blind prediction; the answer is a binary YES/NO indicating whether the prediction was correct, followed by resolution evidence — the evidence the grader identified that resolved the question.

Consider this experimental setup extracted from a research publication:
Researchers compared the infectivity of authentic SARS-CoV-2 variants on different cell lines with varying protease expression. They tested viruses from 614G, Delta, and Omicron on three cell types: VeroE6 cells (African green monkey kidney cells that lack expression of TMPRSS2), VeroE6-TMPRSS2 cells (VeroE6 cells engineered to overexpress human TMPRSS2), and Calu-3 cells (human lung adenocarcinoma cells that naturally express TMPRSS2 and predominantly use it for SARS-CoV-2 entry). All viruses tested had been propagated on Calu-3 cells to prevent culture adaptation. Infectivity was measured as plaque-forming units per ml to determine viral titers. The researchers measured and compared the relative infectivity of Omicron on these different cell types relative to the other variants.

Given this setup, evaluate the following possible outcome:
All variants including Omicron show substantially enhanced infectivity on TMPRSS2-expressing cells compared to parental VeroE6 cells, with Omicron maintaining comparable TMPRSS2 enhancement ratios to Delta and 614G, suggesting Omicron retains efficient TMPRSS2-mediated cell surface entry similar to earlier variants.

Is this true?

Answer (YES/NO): NO